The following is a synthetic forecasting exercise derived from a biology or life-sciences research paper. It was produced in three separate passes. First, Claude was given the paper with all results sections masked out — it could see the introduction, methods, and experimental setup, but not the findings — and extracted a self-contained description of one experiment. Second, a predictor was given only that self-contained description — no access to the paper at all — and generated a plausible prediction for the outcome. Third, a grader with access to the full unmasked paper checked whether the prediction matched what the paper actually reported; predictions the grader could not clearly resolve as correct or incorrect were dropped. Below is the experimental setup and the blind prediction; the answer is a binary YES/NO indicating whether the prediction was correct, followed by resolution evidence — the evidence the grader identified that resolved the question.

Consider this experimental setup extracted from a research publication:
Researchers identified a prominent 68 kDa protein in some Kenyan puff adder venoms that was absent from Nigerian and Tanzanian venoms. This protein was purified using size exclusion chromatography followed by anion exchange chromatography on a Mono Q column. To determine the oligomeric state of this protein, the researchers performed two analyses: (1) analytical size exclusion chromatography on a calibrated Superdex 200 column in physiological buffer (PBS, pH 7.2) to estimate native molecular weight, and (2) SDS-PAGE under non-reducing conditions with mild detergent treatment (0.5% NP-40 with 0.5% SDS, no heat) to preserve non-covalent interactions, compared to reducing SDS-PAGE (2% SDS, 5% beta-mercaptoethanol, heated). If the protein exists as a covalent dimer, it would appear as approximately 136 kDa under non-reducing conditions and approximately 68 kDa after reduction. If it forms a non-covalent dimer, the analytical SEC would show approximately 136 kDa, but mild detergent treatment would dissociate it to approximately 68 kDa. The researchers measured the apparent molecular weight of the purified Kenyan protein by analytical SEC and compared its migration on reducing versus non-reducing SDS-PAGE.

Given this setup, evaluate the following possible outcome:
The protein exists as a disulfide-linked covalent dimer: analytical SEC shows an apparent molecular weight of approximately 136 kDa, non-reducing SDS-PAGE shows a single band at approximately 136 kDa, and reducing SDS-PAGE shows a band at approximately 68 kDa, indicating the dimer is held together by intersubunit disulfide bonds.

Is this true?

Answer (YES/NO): NO